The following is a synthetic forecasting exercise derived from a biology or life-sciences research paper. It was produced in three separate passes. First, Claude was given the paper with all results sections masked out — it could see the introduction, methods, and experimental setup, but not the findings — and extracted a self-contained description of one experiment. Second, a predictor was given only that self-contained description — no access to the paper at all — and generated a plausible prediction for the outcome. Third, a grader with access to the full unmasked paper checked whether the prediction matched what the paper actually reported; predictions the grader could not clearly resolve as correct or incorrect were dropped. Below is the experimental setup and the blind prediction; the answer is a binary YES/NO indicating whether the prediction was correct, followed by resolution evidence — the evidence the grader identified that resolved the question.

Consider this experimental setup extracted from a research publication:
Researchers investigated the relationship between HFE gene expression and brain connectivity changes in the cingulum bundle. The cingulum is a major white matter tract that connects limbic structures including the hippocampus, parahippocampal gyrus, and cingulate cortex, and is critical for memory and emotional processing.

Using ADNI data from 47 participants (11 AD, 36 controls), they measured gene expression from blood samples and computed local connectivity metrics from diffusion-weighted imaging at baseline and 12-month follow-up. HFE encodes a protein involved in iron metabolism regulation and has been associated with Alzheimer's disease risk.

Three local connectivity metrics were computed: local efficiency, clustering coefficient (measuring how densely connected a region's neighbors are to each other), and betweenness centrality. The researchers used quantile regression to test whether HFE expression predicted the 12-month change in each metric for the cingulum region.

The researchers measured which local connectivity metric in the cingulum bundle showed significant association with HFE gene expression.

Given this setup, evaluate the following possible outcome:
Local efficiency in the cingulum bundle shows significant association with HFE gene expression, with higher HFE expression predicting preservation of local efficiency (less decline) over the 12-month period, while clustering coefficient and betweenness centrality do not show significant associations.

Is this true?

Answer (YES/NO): NO